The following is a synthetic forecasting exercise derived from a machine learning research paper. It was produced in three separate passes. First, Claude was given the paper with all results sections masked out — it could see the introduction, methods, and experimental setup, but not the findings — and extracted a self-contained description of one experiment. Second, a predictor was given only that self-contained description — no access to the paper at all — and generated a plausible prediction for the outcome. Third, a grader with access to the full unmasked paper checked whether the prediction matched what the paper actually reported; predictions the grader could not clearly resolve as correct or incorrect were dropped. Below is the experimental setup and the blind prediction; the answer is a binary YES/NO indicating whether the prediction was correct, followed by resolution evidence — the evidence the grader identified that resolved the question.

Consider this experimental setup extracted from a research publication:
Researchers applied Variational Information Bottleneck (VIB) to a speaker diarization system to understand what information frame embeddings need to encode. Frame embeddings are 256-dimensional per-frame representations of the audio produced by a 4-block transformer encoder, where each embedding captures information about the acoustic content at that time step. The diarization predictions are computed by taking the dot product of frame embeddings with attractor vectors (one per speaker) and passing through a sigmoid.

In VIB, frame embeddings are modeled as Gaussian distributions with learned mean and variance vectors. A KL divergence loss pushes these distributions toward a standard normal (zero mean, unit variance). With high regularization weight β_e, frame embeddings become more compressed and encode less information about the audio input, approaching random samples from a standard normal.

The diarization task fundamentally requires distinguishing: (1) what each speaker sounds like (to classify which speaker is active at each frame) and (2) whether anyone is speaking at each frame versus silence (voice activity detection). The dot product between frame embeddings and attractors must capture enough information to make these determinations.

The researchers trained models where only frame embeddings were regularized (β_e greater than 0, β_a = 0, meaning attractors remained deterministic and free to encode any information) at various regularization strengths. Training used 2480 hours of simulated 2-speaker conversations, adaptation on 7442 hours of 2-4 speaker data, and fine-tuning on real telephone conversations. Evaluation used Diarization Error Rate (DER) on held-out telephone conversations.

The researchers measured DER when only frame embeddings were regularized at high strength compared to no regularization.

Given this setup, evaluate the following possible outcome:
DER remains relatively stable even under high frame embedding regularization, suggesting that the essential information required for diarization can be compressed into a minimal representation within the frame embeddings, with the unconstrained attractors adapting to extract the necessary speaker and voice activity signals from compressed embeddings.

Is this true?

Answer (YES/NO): YES